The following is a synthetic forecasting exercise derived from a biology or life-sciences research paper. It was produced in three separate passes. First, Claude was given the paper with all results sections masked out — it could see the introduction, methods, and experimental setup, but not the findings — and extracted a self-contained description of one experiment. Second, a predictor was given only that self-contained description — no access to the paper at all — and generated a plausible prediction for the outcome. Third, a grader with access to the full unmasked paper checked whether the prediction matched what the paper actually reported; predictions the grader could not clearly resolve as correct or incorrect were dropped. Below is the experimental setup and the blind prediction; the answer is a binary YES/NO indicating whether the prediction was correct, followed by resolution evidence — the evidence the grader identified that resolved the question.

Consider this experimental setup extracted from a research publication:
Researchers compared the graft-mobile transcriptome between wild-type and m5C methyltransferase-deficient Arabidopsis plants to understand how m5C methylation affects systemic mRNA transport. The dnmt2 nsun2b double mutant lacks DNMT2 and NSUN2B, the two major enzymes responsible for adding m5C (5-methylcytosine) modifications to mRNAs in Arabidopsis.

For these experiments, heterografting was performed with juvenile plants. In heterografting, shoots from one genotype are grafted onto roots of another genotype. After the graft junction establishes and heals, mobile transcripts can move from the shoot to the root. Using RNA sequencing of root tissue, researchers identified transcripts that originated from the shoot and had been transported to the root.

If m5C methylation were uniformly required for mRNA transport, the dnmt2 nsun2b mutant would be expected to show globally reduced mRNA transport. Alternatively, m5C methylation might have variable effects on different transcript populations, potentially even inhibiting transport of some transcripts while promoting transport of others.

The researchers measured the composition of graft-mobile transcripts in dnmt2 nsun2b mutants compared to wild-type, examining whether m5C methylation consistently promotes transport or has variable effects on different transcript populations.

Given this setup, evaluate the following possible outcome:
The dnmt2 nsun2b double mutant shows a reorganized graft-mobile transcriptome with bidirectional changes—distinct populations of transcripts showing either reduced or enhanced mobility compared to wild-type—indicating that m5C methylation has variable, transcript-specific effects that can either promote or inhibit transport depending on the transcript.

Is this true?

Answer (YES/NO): YES